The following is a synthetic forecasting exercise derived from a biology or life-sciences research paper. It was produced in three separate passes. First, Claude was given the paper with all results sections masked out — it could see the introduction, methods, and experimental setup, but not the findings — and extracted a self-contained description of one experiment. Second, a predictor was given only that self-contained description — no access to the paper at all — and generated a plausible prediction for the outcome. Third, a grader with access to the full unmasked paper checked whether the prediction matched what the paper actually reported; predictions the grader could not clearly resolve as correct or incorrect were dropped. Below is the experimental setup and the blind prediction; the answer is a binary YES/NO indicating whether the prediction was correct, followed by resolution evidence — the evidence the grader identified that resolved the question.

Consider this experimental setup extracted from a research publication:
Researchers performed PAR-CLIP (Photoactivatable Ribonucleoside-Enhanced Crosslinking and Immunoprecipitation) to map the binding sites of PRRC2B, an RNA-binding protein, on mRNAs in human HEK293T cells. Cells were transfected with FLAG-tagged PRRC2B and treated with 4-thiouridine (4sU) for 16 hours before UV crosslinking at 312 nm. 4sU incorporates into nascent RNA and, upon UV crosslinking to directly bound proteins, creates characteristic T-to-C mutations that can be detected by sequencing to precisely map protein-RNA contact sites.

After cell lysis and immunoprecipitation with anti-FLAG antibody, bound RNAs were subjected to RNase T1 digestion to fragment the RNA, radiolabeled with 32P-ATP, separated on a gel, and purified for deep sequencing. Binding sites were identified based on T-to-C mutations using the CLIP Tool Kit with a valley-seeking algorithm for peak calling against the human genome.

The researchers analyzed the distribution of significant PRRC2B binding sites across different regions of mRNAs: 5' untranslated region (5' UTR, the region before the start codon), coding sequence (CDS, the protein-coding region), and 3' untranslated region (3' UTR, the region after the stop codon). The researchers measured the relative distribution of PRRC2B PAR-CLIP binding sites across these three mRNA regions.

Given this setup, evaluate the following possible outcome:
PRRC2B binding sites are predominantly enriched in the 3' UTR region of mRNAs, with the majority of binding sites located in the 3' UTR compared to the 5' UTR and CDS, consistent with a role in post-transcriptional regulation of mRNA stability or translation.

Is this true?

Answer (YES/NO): NO